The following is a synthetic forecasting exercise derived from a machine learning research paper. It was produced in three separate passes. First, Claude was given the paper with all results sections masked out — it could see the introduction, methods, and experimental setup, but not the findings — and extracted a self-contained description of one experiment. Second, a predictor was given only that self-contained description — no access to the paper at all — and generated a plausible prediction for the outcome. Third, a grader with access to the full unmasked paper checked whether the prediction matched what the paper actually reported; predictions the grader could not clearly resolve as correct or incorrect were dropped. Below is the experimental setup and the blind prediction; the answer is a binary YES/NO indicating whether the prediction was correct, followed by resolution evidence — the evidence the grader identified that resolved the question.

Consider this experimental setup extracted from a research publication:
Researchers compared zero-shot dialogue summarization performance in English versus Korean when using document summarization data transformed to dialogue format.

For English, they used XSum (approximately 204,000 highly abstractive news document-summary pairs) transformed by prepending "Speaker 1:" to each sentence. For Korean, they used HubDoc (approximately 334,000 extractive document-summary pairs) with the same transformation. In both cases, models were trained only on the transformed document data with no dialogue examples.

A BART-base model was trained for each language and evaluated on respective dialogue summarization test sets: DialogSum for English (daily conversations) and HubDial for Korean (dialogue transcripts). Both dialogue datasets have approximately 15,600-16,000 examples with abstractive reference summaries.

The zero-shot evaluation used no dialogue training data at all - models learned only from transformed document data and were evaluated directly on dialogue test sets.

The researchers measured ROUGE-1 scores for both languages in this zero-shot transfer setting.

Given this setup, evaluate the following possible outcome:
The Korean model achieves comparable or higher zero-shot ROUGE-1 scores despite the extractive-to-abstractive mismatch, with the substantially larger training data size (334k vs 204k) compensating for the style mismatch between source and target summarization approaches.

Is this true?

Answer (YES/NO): YES